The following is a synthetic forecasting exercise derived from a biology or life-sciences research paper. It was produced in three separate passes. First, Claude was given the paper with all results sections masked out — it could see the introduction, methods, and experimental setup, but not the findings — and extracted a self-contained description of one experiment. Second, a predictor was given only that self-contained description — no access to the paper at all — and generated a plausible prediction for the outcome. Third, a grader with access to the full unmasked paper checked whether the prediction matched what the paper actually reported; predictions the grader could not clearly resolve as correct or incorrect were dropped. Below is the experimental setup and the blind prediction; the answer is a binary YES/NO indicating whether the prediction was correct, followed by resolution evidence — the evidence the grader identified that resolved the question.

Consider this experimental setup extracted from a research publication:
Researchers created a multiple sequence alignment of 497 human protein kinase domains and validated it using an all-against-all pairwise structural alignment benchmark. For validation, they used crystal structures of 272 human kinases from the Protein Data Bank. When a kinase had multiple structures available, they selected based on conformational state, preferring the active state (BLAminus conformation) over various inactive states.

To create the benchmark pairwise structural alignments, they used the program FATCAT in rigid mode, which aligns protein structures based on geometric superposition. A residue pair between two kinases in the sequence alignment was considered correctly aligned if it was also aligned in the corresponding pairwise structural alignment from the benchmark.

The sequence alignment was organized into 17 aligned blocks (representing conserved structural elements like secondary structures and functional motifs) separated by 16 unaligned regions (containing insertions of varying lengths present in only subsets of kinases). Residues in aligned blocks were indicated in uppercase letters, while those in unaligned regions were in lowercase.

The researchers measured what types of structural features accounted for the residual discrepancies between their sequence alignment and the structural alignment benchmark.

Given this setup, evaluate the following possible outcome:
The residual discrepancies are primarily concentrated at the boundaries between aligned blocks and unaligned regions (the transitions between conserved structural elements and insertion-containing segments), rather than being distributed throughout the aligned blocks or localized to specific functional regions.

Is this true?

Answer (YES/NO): NO